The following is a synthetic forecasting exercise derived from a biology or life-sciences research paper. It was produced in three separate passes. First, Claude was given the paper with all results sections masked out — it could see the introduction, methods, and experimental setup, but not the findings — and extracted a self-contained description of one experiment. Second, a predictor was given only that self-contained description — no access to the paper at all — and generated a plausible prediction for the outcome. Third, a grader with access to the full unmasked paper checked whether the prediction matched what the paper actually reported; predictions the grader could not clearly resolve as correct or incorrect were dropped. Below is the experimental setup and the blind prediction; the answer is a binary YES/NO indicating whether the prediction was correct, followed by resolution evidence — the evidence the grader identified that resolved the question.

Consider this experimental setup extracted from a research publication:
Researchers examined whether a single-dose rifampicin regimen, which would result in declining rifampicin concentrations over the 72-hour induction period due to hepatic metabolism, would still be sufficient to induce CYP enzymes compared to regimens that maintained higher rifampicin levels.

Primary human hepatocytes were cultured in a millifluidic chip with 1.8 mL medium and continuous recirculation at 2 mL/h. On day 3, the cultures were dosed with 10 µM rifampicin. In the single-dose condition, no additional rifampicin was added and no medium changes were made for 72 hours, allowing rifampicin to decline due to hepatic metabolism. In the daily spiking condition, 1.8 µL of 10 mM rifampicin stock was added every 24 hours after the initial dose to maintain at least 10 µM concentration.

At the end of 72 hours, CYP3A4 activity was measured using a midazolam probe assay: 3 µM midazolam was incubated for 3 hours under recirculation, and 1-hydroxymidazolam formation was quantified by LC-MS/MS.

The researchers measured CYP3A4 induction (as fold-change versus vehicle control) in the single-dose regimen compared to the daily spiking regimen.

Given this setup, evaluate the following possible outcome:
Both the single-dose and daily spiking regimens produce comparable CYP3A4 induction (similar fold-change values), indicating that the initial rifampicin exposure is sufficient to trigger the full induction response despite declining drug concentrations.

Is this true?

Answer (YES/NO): YES